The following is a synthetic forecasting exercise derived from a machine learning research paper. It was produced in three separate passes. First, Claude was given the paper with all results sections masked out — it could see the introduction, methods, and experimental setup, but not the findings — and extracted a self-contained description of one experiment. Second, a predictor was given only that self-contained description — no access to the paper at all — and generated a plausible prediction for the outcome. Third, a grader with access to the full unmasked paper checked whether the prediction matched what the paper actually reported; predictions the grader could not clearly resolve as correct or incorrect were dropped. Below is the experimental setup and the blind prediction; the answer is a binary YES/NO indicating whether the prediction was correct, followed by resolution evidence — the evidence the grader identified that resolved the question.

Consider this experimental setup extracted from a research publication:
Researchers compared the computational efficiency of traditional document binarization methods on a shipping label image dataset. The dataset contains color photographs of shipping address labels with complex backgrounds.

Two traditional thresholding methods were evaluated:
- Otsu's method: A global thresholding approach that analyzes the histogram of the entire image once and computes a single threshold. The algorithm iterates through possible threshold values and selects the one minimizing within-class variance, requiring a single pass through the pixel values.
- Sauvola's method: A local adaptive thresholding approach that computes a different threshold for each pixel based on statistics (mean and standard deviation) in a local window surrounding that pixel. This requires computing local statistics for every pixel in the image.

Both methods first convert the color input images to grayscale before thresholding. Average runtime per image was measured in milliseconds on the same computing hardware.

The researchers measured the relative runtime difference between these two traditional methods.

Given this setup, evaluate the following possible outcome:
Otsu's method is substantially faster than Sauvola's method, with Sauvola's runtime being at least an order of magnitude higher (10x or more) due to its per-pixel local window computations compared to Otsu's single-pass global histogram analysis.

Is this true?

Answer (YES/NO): YES